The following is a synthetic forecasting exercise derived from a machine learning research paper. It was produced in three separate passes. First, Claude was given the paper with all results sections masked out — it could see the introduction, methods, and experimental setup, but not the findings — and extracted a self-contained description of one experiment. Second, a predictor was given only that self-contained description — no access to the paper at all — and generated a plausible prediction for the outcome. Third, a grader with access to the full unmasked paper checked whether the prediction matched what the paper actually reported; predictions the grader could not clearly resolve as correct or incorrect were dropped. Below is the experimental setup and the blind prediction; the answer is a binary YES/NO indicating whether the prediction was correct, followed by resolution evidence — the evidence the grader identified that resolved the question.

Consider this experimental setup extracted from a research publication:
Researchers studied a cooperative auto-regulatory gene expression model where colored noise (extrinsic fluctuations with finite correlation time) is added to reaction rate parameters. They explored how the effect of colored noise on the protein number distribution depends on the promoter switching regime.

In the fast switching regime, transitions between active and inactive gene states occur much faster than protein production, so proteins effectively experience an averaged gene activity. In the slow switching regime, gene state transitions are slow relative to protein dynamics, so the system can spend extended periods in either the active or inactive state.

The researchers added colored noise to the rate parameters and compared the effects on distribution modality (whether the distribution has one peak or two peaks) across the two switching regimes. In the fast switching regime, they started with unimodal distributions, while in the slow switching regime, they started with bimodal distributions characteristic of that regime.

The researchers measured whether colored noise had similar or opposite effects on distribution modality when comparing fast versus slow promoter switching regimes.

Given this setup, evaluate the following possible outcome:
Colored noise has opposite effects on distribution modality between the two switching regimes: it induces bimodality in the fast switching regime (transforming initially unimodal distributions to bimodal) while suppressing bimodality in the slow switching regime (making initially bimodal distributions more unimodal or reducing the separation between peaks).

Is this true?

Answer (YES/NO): YES